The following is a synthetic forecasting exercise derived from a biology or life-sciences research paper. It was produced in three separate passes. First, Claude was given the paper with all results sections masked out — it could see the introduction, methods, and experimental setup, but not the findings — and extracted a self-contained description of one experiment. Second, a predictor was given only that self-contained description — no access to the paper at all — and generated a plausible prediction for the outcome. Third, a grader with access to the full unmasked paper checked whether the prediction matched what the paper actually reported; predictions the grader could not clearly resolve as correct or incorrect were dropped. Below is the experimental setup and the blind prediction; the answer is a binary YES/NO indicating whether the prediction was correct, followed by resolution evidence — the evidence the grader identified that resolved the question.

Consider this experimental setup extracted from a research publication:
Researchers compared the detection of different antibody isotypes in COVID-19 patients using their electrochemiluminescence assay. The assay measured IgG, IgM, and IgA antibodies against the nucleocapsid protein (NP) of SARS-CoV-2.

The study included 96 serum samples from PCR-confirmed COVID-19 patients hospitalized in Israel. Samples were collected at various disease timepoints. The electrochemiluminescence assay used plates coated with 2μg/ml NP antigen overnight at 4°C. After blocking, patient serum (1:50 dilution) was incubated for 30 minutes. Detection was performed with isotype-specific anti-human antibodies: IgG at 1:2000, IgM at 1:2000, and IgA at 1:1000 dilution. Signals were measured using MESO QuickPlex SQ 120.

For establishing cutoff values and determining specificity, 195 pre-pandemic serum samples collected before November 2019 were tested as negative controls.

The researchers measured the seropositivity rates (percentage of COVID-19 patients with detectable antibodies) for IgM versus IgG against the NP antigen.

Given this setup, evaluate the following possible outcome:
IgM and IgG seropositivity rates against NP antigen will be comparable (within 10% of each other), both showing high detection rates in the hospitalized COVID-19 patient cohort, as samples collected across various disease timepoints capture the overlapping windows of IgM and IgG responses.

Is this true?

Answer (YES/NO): NO